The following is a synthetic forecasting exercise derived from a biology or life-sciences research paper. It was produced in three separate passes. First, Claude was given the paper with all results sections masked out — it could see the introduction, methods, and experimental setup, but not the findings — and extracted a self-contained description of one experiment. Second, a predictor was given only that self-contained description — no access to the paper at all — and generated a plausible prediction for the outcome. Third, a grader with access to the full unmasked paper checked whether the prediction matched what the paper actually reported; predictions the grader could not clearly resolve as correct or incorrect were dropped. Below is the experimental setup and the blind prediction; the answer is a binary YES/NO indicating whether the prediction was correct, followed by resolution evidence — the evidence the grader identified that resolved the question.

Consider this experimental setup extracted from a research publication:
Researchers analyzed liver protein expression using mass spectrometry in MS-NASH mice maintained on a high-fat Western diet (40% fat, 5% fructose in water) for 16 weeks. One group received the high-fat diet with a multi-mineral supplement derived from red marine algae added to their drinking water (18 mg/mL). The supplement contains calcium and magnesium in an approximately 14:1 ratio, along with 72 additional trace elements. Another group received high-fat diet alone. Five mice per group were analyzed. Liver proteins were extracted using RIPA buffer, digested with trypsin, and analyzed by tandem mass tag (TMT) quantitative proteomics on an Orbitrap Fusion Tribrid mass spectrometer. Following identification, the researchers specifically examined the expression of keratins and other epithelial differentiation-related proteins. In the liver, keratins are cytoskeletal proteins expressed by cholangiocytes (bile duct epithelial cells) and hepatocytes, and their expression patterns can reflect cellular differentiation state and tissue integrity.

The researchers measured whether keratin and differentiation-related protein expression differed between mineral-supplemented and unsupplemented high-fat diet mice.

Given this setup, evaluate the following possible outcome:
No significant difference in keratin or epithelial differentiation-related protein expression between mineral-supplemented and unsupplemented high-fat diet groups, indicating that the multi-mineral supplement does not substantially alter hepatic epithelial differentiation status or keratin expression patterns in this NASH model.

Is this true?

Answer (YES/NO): NO